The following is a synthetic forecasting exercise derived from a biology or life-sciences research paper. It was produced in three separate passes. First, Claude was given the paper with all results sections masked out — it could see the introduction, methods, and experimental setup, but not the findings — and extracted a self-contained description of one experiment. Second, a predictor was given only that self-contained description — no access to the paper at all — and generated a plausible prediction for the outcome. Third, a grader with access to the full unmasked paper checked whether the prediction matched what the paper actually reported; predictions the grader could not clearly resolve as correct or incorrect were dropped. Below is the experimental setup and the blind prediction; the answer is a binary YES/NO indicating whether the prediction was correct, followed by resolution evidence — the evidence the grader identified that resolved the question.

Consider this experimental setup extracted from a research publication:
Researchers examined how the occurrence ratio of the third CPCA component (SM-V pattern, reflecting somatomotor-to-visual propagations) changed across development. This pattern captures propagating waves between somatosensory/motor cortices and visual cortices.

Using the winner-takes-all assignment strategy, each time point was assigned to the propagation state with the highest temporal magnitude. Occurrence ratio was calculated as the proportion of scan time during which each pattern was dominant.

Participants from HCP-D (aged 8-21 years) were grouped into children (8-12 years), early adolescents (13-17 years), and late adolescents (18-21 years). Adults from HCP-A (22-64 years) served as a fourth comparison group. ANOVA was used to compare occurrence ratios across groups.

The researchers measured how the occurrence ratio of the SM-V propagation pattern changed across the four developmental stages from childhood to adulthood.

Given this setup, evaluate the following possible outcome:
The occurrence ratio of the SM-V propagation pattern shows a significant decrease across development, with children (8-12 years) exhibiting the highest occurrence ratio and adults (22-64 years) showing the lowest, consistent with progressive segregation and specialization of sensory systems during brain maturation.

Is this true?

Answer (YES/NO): NO